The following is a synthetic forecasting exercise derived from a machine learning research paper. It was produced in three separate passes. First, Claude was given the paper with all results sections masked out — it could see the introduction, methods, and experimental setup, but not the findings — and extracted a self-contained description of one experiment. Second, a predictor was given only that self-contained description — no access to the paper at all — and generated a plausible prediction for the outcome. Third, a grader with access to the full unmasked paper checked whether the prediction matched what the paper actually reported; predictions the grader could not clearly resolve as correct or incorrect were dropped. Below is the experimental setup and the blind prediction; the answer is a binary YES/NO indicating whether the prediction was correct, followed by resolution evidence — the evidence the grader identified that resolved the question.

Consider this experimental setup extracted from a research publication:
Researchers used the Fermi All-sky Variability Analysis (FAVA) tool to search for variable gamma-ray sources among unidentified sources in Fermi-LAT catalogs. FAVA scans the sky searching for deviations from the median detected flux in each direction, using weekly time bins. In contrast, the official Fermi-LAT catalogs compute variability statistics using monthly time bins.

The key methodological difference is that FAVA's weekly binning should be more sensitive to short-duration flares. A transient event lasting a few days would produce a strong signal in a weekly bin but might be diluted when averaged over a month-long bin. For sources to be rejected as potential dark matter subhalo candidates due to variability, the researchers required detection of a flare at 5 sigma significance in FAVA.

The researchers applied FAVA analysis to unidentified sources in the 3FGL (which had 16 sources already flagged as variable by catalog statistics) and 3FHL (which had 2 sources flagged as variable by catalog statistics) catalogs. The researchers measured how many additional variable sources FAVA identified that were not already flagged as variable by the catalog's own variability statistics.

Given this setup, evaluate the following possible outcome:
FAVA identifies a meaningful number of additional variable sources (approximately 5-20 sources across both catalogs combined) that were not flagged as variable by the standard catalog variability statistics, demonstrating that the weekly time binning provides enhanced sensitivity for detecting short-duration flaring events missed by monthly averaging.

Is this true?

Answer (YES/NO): NO